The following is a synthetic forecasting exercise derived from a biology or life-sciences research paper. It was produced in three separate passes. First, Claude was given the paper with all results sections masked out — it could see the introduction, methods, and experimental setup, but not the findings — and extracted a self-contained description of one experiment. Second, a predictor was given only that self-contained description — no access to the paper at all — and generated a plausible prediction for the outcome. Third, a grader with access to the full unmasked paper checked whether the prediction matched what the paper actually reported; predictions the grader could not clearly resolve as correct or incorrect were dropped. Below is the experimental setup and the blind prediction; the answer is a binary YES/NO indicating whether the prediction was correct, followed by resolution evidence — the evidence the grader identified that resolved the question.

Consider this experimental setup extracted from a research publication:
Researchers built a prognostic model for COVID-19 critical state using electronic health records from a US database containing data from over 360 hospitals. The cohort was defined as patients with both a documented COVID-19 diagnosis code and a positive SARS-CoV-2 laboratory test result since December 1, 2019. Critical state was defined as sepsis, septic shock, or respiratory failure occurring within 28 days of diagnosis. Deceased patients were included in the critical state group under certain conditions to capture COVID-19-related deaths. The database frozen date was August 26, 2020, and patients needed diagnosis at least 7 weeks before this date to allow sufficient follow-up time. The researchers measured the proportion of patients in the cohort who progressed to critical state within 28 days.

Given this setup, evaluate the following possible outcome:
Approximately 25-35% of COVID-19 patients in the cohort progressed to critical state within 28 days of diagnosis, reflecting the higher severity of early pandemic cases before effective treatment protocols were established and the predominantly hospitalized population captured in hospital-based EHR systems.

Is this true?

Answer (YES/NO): NO